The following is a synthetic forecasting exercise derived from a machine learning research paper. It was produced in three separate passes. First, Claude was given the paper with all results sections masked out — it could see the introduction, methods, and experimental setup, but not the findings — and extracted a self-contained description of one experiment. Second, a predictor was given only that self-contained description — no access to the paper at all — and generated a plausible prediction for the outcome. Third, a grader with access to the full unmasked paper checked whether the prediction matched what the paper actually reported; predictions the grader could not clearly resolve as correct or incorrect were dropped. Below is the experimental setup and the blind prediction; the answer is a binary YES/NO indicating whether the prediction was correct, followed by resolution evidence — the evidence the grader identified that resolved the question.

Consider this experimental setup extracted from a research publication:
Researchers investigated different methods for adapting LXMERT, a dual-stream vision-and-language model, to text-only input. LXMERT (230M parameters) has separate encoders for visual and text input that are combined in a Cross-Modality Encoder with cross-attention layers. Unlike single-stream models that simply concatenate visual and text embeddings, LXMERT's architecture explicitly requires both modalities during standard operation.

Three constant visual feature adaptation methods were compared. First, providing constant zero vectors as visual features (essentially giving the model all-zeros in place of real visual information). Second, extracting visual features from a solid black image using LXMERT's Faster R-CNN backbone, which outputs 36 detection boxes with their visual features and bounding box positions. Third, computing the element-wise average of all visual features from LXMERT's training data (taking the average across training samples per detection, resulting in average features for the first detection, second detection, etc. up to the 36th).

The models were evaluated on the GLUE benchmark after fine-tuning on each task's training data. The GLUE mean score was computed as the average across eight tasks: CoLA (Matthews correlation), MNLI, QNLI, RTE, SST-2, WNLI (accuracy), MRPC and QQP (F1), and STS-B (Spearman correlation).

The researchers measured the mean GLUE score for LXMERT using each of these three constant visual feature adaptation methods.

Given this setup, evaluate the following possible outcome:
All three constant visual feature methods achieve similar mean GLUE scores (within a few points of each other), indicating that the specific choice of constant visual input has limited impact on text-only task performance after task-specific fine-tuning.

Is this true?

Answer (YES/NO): YES